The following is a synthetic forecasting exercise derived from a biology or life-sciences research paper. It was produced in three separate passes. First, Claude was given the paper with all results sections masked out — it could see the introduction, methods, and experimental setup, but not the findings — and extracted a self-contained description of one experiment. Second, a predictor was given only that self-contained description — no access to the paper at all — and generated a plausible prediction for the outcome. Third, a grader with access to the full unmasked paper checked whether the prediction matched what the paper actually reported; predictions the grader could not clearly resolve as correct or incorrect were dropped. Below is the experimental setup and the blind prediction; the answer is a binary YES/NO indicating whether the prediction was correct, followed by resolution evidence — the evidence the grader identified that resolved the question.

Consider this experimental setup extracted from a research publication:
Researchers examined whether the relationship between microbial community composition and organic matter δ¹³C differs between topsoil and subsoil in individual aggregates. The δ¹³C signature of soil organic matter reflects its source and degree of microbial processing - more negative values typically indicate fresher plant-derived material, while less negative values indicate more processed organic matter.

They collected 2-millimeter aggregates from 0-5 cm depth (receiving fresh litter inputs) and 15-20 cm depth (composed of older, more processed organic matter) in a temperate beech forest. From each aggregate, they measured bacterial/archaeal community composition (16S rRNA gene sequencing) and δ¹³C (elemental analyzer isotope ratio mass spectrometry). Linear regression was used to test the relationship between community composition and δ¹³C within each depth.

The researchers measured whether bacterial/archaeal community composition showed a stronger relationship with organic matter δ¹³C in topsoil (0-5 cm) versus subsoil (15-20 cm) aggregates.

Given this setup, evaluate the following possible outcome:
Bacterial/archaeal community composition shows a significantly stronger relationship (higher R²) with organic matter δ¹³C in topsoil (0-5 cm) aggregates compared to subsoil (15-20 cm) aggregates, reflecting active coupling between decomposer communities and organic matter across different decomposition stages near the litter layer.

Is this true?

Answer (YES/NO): YES